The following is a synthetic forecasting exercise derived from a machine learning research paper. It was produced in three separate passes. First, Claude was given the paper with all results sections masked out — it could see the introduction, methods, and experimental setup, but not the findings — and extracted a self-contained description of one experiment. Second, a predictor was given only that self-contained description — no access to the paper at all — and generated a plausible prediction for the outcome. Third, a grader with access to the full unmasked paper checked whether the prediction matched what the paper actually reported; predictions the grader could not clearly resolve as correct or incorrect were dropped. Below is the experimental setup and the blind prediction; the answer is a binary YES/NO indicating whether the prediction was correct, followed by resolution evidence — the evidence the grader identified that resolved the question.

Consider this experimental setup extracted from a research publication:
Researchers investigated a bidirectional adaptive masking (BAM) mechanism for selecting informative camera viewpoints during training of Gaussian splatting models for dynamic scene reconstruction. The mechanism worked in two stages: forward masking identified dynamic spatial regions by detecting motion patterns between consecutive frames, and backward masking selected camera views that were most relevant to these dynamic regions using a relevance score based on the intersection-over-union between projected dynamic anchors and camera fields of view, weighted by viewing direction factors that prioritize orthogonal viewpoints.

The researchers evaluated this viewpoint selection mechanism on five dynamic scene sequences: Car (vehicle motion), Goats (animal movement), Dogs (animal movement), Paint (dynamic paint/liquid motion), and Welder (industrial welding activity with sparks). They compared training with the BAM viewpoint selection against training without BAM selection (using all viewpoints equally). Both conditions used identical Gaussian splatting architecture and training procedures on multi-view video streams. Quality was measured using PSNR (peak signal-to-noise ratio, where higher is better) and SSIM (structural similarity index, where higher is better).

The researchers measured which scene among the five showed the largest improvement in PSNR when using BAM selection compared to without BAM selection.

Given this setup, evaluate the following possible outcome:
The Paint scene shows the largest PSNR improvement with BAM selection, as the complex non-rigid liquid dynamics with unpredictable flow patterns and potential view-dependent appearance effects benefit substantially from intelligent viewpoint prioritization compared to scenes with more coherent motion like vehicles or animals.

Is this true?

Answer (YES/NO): NO